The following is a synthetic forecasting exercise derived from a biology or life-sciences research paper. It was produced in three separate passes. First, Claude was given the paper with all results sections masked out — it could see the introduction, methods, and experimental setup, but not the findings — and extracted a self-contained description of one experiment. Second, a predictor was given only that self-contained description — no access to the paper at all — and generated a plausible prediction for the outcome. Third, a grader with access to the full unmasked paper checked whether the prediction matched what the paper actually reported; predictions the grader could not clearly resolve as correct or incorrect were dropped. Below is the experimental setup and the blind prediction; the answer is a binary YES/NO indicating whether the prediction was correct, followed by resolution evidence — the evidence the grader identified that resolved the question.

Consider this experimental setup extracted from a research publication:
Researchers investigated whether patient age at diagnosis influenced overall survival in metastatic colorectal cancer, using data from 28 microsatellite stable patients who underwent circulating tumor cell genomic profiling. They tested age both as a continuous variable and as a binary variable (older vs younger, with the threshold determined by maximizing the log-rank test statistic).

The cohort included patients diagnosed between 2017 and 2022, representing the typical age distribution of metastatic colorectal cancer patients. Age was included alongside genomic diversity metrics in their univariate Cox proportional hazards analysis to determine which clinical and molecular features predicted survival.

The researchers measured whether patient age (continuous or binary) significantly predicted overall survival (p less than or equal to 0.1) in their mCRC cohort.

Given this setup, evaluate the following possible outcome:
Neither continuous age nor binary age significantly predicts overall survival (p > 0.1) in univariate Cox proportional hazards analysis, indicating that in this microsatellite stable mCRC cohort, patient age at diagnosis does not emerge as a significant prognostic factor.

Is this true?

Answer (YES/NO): NO